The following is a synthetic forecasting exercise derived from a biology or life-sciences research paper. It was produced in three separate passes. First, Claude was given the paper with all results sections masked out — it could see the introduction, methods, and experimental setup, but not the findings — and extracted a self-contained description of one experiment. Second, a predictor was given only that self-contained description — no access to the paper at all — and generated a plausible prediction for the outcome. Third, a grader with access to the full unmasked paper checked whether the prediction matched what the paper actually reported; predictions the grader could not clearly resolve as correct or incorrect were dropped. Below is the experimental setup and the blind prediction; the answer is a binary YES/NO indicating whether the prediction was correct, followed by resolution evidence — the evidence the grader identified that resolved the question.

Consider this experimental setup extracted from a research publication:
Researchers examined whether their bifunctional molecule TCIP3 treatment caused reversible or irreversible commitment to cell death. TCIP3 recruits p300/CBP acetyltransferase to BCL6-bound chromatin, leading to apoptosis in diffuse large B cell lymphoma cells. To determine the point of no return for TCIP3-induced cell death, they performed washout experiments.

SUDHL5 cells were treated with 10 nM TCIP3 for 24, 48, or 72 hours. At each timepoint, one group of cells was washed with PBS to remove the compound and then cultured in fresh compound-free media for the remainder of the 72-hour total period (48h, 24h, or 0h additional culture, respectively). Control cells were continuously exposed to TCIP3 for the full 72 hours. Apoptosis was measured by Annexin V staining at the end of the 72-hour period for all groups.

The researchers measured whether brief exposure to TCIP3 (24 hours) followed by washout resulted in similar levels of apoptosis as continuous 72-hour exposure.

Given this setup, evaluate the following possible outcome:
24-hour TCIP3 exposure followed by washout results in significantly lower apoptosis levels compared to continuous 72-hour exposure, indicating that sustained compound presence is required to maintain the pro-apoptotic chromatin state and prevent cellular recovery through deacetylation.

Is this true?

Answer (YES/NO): NO